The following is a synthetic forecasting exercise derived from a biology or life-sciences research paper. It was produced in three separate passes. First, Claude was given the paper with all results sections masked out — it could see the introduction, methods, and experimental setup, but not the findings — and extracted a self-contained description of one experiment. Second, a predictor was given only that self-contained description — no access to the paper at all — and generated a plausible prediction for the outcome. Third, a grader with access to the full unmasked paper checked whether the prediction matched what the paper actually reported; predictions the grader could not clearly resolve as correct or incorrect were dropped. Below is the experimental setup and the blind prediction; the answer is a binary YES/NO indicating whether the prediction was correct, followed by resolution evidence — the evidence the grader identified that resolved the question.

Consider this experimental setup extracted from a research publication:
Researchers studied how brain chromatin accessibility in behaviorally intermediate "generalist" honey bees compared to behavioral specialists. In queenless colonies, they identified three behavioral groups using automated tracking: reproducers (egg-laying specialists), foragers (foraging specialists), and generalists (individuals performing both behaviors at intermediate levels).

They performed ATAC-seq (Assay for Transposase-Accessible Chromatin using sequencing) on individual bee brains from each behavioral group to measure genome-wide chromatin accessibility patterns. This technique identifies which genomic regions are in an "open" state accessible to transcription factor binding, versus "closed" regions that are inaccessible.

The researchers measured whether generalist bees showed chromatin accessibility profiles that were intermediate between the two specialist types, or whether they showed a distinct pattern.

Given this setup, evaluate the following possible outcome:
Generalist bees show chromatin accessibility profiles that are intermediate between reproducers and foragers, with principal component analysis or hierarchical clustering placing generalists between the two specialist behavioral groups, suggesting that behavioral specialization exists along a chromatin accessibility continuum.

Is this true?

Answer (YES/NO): YES